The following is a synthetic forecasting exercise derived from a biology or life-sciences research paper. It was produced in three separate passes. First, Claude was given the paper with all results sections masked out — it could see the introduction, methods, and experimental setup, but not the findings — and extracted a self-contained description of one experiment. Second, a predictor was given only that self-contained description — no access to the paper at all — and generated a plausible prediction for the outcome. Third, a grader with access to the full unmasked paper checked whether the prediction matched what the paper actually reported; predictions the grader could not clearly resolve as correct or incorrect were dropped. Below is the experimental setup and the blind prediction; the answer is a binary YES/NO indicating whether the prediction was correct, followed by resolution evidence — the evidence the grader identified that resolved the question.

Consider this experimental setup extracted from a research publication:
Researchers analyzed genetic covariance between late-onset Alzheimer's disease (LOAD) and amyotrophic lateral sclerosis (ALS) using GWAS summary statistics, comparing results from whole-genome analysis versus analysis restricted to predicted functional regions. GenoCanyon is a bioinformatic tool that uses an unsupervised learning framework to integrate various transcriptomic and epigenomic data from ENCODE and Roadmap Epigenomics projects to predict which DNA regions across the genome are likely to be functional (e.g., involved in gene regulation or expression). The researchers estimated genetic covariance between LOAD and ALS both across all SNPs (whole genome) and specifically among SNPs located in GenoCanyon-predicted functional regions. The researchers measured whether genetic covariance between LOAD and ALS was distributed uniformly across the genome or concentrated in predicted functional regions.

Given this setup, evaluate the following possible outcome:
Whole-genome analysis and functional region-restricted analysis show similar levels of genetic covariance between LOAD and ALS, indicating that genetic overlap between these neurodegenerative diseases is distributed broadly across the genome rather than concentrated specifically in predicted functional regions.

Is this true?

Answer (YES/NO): NO